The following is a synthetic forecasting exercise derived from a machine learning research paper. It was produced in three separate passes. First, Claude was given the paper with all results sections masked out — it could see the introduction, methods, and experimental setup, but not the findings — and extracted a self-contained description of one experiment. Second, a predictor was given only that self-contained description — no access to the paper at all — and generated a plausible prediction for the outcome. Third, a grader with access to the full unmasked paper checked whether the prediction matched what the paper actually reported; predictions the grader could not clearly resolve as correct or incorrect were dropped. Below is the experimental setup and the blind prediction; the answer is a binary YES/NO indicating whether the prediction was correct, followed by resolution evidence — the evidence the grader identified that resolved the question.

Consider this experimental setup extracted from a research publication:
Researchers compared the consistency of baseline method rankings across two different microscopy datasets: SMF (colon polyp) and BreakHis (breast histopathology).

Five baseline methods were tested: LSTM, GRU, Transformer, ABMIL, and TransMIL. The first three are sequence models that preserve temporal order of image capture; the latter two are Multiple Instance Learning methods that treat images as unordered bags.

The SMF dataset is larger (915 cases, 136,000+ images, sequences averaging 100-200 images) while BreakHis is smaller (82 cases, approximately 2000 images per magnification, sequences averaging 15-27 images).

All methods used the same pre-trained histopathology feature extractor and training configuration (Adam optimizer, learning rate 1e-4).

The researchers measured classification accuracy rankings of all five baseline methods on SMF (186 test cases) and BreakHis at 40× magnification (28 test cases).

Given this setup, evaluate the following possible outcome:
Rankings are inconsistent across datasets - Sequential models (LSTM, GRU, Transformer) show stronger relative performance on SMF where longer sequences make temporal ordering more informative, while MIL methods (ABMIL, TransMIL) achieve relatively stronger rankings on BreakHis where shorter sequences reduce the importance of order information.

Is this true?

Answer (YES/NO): NO